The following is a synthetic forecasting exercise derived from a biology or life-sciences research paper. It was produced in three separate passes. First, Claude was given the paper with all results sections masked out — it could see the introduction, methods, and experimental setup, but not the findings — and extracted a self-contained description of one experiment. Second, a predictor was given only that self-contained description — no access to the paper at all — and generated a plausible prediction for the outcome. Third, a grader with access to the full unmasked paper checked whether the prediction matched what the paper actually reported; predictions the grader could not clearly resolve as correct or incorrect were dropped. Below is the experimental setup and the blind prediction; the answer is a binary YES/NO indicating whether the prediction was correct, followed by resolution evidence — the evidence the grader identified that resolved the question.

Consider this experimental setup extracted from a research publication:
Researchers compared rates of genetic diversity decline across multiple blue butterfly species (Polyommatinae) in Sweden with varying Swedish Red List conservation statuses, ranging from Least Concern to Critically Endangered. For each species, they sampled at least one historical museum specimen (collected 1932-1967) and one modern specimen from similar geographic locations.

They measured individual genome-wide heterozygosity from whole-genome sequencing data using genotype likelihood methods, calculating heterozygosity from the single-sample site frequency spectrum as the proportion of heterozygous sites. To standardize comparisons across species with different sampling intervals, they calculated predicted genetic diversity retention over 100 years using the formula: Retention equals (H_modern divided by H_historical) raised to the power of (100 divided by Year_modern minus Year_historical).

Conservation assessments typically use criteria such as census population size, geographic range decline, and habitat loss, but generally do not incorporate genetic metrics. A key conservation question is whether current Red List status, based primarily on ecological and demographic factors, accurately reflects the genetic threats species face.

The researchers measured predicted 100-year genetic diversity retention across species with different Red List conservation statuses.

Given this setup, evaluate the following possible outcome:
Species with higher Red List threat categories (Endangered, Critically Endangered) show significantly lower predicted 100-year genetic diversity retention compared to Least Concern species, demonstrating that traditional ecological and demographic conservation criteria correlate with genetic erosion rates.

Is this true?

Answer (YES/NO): NO